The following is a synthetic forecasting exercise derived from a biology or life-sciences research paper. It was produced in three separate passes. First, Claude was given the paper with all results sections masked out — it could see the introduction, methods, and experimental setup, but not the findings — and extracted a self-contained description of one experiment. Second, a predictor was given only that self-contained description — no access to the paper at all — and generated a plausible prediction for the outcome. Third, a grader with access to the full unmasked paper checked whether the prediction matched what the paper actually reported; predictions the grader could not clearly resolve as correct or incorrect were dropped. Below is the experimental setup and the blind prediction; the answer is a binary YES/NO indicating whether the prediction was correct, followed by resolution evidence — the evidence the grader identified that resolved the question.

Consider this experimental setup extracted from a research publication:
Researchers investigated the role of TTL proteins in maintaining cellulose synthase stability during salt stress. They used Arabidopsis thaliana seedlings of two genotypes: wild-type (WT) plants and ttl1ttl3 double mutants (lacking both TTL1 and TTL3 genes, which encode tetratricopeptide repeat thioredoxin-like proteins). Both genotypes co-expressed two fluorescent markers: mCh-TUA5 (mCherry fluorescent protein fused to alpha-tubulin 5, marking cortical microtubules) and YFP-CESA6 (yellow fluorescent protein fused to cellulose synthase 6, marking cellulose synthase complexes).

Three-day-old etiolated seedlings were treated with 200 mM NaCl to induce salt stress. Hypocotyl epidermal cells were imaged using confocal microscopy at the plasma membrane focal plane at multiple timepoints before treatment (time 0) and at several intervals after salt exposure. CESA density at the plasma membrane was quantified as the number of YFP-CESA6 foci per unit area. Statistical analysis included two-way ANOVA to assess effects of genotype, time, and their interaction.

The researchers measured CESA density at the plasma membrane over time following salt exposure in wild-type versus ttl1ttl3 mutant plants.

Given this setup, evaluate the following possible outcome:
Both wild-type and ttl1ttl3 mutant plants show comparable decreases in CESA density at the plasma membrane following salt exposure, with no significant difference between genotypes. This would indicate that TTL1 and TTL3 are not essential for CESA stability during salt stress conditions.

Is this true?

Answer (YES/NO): NO